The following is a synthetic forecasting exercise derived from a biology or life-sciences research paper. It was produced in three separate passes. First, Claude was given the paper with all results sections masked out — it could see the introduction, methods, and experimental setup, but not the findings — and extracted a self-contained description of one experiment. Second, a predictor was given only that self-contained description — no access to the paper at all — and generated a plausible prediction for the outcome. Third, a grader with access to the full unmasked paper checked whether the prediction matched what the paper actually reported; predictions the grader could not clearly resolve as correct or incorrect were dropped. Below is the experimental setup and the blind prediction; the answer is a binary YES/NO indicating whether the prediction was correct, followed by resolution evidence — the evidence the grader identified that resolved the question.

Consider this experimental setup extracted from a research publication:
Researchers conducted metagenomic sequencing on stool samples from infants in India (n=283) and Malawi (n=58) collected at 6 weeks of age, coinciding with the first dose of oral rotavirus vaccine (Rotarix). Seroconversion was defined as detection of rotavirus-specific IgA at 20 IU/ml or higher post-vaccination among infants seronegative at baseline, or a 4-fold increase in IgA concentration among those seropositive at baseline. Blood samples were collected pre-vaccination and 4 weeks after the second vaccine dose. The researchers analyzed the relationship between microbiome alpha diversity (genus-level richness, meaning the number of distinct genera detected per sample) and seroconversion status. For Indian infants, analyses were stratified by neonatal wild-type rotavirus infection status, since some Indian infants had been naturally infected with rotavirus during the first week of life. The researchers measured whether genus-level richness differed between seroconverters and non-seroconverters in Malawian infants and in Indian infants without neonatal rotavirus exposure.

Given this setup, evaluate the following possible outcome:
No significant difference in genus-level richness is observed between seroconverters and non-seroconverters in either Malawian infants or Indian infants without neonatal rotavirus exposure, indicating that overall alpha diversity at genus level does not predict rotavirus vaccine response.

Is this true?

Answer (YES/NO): NO